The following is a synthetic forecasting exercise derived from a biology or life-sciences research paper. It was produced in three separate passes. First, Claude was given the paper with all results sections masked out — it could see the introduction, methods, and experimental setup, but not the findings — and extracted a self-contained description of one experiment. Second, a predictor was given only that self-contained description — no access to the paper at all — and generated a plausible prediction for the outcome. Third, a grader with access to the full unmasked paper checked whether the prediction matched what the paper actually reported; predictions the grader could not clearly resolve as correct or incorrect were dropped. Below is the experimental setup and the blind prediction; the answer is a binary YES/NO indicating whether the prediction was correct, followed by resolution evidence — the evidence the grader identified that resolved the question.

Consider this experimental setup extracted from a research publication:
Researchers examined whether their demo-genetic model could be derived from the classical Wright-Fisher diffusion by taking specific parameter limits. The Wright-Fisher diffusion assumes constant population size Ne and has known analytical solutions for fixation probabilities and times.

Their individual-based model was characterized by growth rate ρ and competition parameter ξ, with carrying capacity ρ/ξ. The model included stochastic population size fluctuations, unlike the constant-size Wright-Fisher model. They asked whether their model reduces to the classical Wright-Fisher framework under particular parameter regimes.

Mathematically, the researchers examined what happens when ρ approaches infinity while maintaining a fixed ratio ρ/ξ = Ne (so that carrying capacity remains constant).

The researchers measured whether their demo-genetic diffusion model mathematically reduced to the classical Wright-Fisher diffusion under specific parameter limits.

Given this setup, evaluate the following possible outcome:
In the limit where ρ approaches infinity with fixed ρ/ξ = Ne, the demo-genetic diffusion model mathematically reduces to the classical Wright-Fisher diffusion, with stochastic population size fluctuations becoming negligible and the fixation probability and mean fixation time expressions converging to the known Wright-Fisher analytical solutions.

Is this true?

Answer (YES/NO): YES